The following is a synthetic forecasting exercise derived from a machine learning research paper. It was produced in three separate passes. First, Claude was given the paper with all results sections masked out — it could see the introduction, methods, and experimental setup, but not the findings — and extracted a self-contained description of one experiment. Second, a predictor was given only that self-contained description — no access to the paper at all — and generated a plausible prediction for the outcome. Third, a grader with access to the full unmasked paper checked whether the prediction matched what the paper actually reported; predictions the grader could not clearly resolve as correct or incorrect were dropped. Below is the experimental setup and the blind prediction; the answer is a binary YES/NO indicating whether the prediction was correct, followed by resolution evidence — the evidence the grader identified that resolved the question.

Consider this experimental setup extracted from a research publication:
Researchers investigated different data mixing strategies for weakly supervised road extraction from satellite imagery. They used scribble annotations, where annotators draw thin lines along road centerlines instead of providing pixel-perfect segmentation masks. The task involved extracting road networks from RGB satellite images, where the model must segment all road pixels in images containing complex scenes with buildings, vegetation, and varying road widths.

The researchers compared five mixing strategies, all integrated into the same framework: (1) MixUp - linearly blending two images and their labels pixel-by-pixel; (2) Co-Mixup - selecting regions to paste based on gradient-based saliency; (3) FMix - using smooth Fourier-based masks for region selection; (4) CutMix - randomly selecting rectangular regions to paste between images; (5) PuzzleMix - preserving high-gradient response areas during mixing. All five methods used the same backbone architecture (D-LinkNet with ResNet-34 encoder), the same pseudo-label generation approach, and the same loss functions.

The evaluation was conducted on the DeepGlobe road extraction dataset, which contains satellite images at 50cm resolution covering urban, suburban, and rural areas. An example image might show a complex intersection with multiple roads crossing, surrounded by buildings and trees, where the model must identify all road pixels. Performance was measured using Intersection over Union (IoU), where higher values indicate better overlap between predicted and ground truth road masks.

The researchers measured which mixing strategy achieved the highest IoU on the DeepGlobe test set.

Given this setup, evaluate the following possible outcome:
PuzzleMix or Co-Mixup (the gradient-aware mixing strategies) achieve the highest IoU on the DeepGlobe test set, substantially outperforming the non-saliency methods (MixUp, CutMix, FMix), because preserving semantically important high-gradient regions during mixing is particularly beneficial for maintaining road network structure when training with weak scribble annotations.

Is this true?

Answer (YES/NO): NO